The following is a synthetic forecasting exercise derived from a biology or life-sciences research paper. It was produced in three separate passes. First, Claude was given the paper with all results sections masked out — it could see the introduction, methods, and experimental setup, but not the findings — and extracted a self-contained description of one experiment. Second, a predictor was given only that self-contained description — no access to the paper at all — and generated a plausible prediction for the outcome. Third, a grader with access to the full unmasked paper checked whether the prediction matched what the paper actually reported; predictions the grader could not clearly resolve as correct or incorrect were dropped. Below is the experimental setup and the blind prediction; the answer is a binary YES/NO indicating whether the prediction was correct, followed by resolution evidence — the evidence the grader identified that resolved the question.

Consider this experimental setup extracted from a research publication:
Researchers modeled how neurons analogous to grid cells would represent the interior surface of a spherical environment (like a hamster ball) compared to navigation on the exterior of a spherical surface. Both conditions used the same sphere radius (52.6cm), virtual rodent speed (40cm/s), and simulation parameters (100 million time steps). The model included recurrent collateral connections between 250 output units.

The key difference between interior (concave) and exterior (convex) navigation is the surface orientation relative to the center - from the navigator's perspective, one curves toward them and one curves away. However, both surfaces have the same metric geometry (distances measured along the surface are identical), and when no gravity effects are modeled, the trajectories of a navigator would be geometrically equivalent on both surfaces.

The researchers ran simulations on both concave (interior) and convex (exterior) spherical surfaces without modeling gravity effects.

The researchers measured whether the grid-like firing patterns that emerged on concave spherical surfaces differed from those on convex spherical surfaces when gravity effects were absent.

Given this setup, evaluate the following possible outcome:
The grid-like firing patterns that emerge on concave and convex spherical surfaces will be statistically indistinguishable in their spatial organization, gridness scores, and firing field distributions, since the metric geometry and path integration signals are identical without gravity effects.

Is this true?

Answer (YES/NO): YES